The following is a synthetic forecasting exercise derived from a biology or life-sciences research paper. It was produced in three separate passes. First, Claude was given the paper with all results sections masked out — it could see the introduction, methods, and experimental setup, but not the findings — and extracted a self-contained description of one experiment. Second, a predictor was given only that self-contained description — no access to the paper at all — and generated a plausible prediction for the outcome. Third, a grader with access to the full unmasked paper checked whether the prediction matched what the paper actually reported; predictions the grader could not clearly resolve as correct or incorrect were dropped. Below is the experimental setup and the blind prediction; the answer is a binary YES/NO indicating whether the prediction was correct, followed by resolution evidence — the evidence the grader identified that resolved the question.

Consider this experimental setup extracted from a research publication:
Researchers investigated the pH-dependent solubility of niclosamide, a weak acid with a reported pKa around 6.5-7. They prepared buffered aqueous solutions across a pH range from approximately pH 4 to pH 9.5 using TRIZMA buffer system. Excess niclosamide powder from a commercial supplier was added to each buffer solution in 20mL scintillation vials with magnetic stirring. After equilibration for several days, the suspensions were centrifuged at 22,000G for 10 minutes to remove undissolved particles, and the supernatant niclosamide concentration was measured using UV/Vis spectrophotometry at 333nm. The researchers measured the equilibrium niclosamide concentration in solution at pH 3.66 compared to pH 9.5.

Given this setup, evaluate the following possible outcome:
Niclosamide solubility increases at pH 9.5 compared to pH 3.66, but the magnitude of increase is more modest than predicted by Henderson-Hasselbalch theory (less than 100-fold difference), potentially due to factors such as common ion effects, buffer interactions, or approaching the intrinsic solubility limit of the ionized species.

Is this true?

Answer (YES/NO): NO